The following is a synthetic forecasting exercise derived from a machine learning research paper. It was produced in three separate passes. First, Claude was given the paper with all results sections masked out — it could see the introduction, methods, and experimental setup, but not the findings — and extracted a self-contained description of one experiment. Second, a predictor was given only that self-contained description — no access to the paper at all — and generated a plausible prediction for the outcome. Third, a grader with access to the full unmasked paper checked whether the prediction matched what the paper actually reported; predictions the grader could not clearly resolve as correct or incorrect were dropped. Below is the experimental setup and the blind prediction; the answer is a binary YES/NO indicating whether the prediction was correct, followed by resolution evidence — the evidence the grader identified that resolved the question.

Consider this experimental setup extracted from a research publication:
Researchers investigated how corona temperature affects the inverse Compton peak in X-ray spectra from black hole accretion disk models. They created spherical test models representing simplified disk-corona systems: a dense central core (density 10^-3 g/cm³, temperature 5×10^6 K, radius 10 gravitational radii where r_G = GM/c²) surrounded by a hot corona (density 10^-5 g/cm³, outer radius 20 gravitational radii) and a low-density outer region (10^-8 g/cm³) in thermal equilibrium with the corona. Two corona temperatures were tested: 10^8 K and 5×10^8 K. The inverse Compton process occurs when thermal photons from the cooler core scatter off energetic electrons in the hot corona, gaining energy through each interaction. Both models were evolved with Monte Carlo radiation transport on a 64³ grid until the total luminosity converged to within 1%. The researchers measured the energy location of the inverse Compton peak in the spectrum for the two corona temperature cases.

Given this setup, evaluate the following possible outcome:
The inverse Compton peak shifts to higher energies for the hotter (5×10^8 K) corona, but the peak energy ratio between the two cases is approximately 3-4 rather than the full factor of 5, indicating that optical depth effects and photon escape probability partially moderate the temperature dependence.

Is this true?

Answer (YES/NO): YES